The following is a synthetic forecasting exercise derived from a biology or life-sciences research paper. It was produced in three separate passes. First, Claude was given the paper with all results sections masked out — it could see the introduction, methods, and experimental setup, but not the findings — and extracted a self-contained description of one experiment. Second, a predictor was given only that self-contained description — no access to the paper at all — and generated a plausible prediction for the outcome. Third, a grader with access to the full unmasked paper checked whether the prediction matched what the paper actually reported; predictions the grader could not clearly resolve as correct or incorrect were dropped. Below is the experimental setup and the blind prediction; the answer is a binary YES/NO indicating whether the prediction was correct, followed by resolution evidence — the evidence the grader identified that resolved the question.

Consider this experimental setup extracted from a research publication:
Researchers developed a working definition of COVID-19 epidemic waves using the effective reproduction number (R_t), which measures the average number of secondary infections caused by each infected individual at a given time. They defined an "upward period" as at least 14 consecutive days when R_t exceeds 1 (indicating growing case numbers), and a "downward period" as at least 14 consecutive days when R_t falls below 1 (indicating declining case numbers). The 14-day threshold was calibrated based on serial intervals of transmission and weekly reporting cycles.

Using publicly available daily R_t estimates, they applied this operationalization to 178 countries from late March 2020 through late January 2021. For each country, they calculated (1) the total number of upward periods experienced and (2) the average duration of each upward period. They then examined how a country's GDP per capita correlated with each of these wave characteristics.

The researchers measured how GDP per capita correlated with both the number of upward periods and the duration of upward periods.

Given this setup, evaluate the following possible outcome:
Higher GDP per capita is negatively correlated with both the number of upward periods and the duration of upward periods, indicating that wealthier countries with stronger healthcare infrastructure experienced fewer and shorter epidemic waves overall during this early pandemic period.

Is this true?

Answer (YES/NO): NO